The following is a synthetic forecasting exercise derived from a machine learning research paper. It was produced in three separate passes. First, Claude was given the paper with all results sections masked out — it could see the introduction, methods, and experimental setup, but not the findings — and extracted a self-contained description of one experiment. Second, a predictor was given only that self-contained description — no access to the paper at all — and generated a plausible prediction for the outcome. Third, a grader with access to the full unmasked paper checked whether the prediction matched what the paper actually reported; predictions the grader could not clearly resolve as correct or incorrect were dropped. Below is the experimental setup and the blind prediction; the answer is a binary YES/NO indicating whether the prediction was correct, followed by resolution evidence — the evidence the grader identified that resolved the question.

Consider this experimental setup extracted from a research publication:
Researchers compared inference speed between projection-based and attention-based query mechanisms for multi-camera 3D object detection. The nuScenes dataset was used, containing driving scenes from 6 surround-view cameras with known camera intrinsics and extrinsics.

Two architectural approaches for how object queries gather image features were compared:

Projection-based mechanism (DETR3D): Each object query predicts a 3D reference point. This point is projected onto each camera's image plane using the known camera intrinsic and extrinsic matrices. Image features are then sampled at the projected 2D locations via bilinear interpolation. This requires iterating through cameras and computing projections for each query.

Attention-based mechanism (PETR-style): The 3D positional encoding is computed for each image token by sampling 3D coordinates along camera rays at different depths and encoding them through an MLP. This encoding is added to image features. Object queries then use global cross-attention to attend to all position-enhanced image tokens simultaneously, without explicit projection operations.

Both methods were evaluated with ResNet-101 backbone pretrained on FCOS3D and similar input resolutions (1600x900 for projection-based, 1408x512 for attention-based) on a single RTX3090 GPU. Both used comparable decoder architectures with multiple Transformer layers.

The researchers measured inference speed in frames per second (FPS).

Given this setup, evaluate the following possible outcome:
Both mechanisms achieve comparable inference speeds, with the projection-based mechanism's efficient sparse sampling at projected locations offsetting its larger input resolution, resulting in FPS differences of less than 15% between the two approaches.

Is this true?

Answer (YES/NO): NO